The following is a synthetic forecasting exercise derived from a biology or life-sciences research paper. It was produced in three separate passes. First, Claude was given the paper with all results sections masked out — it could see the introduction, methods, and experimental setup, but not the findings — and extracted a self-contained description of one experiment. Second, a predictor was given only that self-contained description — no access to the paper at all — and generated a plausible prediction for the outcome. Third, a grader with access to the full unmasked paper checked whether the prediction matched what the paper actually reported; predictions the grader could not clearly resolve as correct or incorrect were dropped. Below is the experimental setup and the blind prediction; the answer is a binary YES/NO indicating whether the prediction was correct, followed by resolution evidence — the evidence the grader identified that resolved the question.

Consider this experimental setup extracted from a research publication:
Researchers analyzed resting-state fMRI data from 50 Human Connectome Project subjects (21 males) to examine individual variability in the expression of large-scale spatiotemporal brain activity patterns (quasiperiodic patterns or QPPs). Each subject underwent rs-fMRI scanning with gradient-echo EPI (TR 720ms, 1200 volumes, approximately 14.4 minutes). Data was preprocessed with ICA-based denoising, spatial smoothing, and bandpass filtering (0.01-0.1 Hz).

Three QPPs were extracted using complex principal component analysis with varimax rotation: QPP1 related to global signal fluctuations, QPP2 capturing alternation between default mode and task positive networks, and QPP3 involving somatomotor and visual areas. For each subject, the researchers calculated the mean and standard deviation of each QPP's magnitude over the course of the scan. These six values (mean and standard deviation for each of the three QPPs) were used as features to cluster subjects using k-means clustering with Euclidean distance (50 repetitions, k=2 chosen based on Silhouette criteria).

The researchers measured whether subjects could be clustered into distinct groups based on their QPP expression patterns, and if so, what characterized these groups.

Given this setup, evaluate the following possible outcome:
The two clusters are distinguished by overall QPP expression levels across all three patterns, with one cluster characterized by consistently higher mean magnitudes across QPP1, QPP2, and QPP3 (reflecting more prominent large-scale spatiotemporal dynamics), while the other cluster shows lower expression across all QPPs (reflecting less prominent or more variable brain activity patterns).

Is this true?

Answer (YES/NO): NO